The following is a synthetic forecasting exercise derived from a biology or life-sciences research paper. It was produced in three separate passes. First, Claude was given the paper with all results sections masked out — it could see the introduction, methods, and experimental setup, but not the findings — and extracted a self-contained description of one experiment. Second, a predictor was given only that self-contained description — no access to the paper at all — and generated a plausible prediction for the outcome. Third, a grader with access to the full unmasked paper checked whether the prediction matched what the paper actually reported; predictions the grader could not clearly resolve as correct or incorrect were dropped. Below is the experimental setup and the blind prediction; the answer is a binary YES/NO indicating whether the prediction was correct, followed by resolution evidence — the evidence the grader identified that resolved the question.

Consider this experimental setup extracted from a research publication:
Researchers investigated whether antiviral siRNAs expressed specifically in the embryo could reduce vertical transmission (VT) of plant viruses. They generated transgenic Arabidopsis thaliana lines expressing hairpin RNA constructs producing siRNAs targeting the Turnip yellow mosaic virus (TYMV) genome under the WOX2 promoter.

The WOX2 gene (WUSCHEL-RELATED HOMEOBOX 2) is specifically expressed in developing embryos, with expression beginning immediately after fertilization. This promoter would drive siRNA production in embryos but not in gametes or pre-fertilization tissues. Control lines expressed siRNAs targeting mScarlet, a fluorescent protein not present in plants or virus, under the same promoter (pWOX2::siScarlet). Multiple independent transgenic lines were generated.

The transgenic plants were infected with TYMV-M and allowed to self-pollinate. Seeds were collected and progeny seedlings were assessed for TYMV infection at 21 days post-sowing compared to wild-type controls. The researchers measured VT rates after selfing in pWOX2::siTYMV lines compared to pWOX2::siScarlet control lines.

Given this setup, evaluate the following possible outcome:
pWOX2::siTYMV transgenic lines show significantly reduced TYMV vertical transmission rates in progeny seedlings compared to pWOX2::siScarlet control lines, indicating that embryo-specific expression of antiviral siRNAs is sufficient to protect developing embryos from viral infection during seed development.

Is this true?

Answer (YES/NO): YES